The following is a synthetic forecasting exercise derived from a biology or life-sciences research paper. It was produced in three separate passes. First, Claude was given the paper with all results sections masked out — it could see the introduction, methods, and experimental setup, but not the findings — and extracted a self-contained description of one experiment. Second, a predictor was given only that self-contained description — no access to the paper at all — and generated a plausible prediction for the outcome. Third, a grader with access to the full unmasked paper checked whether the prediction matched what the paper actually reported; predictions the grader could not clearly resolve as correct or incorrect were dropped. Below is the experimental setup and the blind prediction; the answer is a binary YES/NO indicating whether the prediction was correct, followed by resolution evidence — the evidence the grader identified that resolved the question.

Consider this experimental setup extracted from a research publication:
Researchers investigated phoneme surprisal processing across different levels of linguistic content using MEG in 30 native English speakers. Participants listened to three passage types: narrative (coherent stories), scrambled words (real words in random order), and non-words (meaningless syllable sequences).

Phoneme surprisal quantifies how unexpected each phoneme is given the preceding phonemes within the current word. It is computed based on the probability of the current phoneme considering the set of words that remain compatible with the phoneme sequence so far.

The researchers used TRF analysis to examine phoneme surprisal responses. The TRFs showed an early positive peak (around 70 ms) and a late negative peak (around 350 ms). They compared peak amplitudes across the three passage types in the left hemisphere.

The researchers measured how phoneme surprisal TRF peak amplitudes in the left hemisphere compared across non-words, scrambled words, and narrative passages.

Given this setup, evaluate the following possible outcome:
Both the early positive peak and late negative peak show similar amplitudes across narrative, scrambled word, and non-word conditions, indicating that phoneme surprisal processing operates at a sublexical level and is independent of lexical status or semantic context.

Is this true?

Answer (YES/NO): NO